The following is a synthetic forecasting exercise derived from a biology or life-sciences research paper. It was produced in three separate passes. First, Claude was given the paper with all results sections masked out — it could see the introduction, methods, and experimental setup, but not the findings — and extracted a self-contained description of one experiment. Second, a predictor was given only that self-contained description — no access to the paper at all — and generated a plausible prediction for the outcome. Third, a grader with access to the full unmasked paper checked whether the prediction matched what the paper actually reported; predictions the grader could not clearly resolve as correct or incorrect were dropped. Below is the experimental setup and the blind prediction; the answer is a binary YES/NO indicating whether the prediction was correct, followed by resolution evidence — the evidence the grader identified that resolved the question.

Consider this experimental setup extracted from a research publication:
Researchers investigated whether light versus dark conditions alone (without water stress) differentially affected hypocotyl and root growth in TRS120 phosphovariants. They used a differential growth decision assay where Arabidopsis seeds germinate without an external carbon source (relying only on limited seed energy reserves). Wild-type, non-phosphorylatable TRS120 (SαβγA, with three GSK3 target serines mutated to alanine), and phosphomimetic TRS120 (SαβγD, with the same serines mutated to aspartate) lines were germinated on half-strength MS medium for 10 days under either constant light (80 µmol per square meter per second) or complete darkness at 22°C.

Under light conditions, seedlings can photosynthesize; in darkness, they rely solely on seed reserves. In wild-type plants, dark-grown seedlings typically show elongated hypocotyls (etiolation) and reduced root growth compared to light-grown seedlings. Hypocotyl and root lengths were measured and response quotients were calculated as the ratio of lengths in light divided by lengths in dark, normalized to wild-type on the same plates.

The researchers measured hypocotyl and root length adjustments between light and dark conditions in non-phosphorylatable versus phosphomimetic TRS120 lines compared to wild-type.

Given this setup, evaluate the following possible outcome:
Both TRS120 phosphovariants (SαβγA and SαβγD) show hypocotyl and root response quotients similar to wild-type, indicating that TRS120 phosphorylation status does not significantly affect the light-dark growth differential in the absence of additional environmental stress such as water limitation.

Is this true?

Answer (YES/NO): YES